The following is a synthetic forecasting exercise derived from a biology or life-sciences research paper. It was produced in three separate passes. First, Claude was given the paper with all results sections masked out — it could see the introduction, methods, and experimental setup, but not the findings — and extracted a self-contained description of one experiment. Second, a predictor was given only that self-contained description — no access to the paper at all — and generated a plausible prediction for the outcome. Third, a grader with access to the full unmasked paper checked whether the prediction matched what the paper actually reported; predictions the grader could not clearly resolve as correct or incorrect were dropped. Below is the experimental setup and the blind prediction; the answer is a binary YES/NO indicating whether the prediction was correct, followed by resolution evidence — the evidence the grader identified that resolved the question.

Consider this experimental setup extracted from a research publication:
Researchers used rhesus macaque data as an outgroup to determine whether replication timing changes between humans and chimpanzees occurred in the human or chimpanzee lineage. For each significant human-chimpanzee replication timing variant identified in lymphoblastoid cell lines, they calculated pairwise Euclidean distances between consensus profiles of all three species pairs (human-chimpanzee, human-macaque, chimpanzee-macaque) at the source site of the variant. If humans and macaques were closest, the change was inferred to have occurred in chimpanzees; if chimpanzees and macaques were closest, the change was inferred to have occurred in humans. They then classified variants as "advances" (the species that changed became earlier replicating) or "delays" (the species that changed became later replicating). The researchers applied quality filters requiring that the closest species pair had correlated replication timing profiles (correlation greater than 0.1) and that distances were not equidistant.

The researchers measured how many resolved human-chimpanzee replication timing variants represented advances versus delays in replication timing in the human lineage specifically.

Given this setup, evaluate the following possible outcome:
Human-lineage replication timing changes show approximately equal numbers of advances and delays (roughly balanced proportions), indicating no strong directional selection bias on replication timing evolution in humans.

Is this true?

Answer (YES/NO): YES